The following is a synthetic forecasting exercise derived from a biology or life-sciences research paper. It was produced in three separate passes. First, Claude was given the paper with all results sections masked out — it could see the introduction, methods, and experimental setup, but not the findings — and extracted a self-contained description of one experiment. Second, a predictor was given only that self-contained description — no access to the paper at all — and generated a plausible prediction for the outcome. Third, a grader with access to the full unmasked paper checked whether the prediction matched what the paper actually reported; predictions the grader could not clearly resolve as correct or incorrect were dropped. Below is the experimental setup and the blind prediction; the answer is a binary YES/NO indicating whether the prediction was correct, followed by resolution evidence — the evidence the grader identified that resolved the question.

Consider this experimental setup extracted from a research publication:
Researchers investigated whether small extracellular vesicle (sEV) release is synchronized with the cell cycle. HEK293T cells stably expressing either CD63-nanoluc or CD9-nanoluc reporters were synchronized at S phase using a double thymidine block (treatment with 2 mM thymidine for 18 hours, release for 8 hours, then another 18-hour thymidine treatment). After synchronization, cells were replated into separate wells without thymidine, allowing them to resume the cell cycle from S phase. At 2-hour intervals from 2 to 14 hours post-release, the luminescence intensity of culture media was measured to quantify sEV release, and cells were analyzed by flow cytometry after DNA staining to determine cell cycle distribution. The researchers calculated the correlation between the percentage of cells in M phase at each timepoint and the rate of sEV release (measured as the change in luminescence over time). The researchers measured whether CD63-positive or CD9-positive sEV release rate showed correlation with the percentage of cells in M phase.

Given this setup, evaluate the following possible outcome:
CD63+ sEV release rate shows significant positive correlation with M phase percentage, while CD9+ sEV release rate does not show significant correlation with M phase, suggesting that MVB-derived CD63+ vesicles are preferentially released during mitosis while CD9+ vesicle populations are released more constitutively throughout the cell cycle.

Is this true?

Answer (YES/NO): NO